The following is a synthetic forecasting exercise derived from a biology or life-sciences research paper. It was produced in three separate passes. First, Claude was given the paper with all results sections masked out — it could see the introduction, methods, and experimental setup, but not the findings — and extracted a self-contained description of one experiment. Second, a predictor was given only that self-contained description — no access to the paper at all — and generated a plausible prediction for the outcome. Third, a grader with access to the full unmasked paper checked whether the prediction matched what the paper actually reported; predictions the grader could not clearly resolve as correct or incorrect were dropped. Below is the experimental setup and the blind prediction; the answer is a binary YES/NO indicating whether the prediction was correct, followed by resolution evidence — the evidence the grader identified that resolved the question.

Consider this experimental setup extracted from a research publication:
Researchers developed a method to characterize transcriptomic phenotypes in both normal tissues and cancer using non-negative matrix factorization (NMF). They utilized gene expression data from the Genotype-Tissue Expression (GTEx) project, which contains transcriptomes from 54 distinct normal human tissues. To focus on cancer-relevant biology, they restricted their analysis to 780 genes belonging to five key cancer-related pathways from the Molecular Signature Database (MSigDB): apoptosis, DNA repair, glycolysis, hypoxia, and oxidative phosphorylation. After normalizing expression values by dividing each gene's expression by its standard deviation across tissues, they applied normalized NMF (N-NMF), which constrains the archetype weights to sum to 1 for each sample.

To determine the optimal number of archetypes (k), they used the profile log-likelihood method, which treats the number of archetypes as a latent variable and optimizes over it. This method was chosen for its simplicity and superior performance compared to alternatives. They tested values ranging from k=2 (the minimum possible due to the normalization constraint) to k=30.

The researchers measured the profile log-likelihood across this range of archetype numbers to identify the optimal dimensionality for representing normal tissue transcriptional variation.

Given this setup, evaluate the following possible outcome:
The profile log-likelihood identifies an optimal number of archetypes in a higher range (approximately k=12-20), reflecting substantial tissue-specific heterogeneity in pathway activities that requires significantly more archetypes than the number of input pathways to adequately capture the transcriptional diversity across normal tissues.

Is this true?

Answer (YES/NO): NO